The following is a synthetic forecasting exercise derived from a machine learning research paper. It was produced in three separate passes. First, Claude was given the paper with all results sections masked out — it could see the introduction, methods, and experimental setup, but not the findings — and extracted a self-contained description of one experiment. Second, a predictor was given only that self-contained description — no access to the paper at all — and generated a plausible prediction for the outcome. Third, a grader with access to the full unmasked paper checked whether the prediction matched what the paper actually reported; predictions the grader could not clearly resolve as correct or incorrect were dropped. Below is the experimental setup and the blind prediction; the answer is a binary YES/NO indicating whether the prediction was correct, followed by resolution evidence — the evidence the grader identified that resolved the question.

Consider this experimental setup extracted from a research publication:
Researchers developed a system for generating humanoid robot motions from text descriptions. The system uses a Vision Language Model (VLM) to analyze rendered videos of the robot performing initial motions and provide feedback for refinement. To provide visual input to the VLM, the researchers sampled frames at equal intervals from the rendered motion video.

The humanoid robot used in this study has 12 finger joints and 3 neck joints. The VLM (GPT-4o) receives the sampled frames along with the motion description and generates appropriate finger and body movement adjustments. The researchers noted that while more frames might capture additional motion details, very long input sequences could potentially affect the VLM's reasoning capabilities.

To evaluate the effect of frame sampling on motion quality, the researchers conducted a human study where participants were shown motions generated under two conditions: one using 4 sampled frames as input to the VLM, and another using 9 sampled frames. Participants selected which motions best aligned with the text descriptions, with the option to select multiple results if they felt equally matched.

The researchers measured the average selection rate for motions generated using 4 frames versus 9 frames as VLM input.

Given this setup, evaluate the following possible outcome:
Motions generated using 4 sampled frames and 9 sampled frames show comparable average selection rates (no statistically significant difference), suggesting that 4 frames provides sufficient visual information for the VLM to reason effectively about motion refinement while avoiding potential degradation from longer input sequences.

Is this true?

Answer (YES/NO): NO